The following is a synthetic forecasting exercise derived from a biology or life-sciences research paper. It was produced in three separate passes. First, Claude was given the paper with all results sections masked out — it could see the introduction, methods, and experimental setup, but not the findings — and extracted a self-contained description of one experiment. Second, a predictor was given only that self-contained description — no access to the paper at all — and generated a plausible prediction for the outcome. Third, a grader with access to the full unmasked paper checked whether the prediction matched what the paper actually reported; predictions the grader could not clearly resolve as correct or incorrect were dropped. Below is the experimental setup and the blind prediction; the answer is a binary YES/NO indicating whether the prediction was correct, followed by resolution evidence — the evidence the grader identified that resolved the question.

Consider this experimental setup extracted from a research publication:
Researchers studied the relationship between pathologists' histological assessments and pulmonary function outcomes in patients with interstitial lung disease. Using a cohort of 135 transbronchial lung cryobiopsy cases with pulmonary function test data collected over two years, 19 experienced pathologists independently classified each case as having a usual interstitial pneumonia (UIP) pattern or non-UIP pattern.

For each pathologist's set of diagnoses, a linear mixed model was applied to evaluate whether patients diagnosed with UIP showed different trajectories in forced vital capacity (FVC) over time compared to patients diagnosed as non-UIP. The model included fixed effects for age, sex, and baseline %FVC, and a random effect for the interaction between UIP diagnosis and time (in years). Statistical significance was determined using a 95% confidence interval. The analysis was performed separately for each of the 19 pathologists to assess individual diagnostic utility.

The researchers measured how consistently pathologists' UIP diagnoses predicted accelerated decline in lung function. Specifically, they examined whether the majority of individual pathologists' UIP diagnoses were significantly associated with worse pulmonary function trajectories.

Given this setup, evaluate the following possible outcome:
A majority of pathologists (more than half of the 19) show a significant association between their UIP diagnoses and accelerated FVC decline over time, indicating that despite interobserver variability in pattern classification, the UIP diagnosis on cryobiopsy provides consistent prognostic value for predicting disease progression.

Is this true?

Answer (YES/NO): NO